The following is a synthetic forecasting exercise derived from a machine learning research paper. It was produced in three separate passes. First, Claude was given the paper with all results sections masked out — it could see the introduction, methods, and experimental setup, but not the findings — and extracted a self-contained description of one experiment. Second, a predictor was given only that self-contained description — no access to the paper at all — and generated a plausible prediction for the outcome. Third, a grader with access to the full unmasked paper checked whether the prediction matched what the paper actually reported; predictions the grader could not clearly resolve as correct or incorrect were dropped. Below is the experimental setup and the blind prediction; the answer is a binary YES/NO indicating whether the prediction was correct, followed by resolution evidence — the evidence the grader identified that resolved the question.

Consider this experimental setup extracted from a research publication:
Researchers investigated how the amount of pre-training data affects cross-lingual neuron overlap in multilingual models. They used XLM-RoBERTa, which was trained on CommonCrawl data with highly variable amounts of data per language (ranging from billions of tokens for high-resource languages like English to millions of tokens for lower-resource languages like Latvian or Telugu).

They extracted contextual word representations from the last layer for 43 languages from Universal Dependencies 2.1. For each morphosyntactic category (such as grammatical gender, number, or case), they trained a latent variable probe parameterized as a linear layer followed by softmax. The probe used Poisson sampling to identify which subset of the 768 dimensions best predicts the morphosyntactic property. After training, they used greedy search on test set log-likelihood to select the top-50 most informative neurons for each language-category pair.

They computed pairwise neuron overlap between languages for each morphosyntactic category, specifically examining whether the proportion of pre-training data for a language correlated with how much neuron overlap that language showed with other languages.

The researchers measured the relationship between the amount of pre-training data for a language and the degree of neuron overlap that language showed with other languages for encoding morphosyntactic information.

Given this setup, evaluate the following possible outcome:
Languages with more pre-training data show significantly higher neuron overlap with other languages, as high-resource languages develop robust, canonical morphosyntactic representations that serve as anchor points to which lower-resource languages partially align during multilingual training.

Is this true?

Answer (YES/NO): YES